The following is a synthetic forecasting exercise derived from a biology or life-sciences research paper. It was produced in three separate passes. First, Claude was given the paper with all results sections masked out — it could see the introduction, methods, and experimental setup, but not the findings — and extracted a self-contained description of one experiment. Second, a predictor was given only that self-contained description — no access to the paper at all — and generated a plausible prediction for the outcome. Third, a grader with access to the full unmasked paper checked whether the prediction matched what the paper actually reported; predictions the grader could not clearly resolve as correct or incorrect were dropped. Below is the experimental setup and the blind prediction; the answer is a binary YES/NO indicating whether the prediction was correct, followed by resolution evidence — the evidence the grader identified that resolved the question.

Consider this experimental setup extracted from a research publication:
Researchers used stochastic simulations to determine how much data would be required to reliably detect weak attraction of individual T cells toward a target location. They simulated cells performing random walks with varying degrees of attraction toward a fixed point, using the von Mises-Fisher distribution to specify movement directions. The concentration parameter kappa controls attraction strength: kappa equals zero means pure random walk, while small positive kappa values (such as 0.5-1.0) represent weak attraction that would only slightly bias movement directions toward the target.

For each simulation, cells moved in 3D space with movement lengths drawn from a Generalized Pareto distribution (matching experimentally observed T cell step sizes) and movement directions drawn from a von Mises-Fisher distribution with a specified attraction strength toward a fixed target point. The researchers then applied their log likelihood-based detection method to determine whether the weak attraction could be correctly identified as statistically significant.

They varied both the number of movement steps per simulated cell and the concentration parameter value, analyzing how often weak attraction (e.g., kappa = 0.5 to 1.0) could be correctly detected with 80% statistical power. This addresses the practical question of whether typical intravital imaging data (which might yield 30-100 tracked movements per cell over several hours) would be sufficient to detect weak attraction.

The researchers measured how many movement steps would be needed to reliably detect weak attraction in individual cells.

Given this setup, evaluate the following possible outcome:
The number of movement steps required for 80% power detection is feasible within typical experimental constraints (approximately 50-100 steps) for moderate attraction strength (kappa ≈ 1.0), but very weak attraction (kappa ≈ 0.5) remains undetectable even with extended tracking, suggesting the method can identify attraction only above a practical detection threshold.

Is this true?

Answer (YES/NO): NO